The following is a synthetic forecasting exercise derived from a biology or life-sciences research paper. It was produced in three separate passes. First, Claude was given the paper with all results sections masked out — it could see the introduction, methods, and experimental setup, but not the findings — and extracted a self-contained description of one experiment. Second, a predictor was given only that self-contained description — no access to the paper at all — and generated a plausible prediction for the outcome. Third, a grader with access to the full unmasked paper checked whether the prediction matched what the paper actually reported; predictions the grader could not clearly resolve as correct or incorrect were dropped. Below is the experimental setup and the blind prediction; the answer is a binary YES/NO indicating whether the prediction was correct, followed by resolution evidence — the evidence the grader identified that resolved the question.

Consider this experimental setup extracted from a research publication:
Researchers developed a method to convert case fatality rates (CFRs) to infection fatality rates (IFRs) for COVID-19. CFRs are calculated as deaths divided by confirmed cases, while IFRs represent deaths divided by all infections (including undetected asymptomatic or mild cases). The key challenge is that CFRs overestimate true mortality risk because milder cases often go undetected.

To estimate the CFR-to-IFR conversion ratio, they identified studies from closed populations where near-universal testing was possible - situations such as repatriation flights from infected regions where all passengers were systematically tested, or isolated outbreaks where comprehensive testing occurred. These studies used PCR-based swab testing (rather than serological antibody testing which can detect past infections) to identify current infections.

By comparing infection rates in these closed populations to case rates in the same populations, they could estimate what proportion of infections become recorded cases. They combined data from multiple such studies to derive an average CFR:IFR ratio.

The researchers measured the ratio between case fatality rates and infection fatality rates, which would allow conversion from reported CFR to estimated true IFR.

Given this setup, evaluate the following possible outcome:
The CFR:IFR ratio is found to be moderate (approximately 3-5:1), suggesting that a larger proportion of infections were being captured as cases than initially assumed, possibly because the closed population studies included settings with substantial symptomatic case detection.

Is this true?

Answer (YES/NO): NO